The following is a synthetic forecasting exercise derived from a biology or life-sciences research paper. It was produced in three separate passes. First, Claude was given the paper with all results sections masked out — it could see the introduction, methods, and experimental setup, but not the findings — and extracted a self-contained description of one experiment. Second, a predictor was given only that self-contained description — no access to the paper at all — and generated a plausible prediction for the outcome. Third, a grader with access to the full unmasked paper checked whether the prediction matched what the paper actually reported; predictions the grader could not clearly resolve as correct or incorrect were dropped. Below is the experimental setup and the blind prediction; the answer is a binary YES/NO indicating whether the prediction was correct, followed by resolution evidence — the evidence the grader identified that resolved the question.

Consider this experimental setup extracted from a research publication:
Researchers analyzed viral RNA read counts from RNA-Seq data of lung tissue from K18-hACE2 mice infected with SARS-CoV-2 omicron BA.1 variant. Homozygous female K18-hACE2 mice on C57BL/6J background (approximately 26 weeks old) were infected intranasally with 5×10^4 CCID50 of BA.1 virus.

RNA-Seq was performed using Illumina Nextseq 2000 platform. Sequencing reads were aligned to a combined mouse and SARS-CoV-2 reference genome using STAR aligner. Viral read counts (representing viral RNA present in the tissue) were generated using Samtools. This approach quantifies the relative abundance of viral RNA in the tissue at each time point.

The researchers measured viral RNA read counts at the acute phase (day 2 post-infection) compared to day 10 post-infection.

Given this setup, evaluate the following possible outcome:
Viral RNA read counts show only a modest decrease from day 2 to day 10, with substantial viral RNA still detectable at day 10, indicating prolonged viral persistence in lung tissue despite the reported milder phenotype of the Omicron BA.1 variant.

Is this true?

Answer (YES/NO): NO